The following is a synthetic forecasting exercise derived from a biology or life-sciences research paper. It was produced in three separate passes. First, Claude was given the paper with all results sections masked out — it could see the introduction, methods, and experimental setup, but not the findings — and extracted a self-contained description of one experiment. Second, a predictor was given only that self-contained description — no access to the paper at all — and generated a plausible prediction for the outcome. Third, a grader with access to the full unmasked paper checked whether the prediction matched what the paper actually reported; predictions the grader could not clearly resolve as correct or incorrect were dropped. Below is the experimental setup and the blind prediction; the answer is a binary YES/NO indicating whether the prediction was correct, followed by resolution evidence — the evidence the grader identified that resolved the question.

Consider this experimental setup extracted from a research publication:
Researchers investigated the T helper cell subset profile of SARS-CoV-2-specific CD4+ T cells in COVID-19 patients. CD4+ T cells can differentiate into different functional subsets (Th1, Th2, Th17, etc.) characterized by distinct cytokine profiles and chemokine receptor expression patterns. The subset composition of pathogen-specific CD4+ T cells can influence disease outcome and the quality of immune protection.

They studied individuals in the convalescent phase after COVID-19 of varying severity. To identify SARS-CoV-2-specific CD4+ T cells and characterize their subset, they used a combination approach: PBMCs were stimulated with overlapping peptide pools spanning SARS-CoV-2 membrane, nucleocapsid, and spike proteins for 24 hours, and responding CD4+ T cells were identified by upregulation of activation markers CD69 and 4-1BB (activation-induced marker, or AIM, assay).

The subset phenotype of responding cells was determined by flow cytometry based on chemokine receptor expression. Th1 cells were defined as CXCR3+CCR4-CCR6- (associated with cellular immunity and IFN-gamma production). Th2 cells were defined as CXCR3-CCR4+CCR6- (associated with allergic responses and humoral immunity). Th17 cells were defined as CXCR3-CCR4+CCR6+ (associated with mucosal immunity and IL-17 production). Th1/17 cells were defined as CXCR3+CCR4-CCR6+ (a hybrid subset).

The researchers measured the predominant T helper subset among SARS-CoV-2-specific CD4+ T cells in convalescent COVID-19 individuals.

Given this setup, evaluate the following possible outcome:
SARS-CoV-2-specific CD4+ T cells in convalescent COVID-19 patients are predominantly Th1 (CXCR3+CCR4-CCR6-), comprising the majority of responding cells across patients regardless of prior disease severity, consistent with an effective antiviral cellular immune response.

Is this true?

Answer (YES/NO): NO